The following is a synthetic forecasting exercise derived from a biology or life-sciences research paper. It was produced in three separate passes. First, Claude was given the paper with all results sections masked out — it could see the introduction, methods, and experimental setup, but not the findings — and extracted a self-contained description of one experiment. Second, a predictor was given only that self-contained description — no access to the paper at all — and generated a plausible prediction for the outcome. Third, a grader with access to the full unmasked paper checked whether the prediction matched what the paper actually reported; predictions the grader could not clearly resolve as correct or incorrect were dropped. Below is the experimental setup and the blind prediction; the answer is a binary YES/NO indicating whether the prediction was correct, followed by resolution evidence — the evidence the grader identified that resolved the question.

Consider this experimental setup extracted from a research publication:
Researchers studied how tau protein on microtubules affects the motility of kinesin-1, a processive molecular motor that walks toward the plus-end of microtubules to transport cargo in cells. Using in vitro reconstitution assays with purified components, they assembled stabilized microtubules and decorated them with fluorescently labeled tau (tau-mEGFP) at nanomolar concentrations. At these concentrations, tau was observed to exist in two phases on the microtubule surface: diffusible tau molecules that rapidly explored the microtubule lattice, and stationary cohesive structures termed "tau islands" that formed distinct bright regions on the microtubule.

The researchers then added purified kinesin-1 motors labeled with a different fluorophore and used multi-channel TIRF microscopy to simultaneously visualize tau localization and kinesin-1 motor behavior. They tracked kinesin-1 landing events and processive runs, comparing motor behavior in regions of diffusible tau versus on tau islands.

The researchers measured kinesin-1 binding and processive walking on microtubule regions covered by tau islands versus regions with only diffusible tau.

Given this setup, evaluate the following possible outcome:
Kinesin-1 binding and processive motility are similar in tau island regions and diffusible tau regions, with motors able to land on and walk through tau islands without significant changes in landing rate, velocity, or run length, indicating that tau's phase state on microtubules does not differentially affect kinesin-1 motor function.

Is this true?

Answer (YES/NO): NO